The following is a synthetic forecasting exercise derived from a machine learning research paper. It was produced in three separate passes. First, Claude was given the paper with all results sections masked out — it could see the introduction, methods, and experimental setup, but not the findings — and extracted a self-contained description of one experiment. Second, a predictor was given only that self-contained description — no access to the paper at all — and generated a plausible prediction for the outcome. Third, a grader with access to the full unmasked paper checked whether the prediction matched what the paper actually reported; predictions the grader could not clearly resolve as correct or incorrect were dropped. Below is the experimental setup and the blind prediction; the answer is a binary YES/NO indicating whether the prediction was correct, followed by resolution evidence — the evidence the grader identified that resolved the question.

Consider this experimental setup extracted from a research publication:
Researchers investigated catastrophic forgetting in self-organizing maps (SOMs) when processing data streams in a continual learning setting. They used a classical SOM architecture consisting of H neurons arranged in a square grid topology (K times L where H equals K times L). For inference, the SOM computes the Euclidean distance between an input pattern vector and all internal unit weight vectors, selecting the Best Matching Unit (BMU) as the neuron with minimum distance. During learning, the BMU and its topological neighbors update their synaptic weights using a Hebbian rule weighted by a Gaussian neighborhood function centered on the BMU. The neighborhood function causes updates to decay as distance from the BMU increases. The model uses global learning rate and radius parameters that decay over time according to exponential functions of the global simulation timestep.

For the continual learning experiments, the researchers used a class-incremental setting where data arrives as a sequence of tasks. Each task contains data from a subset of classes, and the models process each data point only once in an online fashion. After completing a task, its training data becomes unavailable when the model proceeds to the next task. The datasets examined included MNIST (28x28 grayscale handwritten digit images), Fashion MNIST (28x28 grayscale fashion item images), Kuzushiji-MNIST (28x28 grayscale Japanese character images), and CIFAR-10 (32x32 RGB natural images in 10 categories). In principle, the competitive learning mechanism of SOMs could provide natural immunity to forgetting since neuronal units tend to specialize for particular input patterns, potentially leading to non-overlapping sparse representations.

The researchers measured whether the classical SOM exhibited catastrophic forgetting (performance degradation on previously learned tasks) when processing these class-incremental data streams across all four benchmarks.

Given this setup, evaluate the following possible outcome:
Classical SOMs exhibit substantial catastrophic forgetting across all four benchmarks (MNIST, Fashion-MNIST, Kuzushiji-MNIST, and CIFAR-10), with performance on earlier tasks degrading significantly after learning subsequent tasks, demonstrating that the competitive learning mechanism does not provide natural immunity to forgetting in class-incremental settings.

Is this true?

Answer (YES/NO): NO